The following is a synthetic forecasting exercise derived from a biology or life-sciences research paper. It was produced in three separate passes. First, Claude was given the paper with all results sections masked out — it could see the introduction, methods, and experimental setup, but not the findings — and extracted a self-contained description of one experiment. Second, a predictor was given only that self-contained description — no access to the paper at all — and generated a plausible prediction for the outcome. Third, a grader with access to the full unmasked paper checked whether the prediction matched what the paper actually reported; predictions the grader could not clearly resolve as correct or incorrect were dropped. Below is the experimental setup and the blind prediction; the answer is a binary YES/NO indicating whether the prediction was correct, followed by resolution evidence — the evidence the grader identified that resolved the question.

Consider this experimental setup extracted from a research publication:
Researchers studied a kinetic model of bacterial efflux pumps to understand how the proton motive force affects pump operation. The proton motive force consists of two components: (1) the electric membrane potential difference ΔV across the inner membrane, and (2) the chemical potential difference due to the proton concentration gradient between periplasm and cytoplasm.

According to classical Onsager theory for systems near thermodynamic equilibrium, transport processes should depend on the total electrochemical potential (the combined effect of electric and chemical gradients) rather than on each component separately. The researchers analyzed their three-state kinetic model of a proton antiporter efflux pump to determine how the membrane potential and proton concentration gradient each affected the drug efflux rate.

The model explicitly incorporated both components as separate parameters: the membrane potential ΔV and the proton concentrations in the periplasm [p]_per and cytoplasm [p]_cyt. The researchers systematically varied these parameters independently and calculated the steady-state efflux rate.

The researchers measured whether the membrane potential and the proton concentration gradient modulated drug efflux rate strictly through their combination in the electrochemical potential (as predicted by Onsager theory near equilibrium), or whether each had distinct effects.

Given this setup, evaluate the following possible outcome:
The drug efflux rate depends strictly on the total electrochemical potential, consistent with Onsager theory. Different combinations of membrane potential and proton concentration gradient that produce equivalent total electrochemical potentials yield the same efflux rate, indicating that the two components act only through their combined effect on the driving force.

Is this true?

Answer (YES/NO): NO